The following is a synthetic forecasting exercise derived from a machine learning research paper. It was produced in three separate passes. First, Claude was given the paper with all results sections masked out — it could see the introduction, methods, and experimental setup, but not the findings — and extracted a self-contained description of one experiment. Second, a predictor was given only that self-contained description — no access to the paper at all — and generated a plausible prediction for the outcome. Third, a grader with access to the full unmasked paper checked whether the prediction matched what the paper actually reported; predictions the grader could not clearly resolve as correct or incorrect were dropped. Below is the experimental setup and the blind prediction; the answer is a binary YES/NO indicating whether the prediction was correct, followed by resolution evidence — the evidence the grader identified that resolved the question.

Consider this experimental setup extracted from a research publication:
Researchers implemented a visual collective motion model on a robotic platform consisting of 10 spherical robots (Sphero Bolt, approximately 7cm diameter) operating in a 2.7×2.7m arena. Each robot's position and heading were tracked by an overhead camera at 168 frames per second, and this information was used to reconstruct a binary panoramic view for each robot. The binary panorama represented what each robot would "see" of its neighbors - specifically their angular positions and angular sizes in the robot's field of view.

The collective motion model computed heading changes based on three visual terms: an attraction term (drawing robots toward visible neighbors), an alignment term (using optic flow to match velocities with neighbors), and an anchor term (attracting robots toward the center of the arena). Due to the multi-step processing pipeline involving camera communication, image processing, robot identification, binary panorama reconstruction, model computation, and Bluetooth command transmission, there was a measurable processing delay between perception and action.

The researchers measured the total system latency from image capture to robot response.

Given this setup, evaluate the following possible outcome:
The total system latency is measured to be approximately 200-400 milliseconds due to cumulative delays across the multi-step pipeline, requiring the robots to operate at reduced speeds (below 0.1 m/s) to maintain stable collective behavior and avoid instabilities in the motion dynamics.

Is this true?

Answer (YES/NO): NO